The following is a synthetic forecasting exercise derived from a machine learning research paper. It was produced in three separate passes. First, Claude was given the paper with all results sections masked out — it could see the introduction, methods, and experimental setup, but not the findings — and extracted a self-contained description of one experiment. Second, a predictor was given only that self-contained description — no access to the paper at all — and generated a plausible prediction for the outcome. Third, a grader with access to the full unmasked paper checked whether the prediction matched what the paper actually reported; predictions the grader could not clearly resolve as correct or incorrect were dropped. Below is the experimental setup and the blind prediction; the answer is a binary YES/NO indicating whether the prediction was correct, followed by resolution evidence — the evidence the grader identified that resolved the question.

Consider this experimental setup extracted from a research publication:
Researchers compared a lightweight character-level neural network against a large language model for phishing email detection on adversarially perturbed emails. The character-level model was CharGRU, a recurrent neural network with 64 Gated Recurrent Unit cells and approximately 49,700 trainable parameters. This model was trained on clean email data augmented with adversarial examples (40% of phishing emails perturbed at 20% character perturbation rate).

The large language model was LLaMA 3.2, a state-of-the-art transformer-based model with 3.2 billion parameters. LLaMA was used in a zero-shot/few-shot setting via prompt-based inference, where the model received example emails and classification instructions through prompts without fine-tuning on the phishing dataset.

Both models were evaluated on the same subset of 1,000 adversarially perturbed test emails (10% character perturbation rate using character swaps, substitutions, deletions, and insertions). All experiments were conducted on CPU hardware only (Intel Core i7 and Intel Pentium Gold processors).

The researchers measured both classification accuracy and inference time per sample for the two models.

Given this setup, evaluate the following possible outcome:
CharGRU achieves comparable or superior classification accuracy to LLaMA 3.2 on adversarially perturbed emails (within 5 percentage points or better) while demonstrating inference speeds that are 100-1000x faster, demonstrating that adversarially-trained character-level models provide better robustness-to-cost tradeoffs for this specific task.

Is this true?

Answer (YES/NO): YES